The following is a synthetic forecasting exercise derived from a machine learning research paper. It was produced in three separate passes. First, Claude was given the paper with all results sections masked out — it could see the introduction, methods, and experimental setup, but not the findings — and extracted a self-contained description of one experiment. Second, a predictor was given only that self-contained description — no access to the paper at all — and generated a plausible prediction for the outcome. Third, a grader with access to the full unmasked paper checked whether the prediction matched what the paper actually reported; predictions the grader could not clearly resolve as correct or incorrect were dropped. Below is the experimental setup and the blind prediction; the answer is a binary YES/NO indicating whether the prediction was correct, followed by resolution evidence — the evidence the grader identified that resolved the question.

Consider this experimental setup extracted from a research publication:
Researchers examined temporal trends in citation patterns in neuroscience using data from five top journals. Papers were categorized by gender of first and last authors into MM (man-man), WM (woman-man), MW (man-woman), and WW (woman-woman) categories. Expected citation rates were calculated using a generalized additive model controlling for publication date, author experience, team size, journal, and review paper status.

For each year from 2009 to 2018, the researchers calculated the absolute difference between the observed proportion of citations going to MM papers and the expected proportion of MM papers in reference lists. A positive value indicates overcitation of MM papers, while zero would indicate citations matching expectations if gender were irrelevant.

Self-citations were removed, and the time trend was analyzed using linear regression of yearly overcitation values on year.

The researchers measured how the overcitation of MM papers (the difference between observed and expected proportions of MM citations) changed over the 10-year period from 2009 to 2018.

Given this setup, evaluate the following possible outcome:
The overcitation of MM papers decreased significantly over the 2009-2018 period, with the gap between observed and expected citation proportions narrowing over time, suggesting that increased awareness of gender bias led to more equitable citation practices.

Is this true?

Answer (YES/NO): NO